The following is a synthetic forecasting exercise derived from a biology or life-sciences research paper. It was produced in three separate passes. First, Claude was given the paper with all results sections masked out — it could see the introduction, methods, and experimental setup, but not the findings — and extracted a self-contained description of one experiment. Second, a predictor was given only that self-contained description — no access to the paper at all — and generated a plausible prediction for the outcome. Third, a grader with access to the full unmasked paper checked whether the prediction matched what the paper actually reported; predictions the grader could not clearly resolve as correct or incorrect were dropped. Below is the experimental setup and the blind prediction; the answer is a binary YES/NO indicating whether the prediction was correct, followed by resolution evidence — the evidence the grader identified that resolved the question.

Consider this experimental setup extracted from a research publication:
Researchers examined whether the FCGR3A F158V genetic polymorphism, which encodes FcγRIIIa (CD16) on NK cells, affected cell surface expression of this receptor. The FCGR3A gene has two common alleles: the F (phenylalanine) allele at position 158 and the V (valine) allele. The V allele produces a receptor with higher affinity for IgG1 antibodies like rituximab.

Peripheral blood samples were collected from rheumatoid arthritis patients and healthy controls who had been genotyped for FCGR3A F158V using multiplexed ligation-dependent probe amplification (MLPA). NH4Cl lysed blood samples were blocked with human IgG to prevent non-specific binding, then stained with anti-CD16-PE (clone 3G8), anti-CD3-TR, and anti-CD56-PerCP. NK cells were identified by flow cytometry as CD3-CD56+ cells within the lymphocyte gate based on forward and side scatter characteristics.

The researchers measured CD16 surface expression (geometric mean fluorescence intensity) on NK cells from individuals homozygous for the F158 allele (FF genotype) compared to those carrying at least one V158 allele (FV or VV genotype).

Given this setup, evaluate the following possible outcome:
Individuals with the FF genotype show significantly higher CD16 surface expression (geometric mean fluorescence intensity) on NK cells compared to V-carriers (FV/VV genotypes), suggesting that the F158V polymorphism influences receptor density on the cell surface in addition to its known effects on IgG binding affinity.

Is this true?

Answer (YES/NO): NO